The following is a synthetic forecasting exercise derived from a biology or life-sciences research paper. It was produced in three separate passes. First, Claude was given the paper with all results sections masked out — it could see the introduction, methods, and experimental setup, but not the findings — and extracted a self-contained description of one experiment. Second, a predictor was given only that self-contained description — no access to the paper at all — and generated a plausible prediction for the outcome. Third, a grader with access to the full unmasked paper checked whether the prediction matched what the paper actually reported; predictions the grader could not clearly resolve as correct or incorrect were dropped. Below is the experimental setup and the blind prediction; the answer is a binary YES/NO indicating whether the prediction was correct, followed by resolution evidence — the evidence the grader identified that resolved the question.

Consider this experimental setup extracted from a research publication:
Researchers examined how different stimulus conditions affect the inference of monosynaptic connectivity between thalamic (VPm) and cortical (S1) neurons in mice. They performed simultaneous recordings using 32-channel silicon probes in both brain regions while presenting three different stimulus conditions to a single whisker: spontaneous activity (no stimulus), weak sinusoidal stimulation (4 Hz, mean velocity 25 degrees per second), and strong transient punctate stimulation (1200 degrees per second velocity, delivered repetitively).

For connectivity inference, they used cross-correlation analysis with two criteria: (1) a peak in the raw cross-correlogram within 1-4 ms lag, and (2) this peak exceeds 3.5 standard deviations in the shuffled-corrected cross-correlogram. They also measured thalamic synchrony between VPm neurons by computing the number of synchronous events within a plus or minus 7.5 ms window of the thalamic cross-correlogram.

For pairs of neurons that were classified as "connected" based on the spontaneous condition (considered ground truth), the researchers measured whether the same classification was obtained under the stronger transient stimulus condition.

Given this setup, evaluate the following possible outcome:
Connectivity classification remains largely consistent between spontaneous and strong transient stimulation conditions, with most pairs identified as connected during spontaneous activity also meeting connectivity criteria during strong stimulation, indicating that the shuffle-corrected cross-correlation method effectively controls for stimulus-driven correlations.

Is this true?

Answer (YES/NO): NO